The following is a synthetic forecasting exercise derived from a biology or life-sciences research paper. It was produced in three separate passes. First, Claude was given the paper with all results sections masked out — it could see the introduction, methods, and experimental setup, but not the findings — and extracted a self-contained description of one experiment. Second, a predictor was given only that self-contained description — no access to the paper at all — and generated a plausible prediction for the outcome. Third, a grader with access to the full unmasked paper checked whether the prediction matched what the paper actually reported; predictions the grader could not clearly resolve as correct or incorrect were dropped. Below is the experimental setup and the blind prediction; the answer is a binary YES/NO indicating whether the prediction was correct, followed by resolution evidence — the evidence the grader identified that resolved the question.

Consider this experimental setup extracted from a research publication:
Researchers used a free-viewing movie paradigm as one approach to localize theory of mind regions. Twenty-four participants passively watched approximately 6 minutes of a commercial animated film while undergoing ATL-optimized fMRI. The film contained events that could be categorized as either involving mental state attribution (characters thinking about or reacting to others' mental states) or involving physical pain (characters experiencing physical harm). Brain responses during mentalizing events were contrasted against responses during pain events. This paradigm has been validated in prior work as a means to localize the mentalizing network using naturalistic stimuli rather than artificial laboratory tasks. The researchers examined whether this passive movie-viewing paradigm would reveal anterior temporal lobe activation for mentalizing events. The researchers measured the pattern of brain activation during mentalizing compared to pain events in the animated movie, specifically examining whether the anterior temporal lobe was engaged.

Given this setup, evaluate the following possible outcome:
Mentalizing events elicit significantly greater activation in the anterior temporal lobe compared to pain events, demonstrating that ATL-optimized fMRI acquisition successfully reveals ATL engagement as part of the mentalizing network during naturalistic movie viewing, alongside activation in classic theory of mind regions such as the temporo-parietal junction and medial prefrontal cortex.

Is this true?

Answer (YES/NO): YES